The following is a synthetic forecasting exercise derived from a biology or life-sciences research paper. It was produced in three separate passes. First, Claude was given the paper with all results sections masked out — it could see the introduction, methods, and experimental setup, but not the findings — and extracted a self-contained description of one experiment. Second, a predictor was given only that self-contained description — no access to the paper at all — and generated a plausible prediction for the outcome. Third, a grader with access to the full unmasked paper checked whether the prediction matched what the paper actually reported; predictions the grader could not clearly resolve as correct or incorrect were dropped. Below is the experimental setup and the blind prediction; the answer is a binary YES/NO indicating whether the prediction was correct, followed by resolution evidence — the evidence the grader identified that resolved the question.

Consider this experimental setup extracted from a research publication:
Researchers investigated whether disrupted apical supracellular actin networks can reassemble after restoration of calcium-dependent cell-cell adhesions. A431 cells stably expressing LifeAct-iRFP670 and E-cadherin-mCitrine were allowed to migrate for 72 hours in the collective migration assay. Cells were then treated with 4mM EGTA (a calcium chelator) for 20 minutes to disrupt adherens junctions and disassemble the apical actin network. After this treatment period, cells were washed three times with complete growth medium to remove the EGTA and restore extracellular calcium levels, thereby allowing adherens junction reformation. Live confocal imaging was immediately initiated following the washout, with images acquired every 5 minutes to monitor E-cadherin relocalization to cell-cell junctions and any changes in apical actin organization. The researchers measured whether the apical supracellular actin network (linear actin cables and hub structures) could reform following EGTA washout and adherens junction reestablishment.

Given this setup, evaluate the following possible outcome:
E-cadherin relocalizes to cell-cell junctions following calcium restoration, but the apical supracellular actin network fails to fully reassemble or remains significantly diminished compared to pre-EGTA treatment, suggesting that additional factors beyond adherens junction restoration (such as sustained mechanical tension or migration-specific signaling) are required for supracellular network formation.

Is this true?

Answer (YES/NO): NO